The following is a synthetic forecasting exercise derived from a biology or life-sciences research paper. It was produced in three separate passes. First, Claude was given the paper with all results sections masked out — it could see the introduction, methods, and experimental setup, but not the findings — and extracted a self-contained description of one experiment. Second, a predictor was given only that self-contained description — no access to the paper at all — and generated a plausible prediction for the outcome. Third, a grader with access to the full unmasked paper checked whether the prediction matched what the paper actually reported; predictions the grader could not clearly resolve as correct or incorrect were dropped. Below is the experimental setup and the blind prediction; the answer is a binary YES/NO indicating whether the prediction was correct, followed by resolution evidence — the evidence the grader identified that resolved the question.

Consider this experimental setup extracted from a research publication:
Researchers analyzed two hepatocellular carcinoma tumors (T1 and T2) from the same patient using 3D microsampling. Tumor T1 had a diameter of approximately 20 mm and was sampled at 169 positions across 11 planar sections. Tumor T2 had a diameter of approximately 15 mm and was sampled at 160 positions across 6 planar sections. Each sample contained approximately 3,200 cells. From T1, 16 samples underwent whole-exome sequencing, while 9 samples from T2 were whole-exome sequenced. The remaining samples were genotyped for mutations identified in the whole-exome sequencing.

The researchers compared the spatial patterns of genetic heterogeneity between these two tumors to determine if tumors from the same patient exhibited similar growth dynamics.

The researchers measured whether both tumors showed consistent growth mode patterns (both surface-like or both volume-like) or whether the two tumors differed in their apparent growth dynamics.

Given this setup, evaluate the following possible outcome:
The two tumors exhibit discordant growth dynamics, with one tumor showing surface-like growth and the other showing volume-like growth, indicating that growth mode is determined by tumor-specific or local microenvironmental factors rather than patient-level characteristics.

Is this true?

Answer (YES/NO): NO